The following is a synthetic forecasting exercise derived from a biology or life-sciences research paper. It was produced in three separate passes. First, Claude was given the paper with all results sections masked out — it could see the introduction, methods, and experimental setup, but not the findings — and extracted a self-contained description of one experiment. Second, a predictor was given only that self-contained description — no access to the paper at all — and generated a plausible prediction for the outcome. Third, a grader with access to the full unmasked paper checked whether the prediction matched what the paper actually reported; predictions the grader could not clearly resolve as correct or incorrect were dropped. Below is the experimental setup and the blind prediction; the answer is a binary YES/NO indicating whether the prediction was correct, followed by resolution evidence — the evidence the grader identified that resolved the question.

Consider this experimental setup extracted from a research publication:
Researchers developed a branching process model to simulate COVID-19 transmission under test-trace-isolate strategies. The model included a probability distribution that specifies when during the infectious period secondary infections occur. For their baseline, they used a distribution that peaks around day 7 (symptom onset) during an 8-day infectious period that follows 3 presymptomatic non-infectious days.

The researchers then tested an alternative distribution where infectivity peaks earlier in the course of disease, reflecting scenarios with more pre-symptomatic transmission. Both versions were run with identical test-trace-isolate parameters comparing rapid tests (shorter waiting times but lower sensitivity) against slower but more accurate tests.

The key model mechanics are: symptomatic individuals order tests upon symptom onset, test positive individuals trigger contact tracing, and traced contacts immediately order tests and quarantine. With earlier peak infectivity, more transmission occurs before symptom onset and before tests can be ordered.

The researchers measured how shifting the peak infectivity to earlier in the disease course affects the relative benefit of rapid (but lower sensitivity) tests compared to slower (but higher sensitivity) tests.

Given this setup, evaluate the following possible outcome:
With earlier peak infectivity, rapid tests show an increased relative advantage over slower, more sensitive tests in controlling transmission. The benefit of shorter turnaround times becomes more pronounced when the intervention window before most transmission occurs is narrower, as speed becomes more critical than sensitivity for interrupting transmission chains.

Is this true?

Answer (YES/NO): YES